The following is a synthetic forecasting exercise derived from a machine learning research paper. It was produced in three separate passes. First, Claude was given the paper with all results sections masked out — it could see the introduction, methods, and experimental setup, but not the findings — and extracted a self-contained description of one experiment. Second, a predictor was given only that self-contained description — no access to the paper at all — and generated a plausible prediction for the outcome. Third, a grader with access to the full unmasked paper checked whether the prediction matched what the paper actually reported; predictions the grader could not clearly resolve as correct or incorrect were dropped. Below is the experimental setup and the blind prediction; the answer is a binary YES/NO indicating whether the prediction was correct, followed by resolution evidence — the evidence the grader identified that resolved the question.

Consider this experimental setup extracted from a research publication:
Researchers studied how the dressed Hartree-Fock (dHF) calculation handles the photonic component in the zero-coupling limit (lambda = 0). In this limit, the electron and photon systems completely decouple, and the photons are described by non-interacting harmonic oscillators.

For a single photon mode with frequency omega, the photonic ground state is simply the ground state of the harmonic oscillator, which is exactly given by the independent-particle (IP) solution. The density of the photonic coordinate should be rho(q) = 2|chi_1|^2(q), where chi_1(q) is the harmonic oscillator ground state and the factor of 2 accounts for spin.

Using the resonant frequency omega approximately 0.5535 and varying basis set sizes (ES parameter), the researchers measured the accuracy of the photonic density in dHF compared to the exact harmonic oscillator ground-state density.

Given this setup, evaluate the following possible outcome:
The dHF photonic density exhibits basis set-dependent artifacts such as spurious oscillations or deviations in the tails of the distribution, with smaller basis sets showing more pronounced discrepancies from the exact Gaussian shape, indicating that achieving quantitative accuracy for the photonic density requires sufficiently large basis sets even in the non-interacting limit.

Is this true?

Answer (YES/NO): NO